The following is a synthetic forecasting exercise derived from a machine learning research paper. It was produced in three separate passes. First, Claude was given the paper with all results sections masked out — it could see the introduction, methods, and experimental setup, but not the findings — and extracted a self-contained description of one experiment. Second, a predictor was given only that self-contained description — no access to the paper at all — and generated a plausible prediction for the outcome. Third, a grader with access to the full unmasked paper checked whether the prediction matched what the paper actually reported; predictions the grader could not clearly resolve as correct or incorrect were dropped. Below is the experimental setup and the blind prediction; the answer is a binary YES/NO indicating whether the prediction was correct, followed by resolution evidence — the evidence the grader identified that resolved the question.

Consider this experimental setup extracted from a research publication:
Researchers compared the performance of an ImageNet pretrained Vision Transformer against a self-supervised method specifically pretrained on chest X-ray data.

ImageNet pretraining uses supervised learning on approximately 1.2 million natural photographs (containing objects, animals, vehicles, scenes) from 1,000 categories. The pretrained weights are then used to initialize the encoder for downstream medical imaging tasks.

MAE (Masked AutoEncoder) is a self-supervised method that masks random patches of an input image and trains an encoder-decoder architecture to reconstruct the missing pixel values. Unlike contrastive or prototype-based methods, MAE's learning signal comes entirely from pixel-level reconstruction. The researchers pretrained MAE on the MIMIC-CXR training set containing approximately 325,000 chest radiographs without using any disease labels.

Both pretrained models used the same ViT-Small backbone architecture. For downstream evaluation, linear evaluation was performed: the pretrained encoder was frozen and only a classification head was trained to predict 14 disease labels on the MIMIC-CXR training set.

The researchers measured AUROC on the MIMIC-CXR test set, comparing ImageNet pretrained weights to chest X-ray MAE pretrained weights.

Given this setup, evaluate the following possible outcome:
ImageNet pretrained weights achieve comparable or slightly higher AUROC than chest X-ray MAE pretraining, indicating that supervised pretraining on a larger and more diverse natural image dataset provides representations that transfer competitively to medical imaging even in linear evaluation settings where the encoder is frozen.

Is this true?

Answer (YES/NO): NO